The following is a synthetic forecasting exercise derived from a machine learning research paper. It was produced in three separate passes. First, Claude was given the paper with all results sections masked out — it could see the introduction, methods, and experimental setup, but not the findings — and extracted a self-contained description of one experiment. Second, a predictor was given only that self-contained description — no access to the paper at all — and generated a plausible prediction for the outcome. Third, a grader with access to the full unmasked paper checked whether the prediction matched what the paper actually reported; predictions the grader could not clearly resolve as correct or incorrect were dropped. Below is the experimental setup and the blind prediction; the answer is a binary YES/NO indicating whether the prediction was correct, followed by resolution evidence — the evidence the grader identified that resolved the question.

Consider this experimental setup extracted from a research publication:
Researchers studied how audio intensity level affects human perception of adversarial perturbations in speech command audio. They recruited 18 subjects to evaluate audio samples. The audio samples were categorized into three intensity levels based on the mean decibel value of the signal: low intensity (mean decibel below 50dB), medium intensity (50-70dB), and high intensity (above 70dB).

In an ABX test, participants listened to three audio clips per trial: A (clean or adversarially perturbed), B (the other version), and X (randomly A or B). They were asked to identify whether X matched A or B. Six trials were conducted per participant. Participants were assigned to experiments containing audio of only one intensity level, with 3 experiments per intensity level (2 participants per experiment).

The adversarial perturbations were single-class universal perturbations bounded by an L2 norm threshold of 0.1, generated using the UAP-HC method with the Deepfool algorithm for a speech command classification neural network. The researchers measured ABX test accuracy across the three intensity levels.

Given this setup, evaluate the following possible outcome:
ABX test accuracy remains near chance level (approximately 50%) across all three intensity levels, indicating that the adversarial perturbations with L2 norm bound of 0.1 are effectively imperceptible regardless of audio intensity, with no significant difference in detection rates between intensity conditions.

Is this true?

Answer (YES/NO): NO